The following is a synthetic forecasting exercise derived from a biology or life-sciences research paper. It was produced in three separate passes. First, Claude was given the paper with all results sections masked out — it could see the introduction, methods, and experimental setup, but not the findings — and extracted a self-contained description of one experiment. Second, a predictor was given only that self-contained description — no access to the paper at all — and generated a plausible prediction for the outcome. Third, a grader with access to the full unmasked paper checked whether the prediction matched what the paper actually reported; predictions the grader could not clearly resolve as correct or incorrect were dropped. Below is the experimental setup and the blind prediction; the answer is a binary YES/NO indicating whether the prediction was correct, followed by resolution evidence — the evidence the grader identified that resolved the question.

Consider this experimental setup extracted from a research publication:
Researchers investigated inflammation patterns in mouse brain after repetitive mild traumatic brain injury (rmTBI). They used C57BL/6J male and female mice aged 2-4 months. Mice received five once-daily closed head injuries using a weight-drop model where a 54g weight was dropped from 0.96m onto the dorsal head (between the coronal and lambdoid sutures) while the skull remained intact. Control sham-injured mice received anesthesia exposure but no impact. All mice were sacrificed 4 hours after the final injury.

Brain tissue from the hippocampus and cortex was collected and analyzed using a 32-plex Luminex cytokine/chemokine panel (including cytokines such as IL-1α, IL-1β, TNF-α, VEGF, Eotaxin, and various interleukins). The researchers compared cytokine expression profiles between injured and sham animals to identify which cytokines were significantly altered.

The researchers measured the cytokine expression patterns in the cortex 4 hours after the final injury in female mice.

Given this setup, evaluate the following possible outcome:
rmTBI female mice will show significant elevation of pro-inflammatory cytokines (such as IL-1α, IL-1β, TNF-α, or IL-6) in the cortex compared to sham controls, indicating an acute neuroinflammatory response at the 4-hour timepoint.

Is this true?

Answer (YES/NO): NO